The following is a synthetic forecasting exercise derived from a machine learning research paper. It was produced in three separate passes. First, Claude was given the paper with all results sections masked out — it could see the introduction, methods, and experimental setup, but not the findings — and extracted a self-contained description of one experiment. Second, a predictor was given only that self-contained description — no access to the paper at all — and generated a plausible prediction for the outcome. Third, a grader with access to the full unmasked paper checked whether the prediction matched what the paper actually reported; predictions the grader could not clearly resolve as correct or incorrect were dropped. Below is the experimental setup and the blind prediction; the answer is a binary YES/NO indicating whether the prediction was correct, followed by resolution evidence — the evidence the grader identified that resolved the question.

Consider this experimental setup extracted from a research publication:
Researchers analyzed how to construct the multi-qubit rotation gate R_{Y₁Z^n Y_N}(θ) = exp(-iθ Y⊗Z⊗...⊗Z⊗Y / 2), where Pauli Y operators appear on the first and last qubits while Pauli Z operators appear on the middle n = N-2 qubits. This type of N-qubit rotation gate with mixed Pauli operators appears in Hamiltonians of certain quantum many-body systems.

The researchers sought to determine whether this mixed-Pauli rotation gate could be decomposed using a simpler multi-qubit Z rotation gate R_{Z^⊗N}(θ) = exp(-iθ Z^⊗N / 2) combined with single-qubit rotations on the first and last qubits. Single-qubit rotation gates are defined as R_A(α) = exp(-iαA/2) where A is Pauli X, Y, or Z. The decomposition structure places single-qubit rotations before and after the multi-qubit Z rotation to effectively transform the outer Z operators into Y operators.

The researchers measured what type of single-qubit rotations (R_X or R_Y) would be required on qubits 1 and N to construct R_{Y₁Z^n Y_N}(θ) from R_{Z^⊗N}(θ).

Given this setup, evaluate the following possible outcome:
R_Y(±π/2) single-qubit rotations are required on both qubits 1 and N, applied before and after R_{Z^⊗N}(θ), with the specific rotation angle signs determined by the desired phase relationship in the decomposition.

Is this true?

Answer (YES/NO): NO